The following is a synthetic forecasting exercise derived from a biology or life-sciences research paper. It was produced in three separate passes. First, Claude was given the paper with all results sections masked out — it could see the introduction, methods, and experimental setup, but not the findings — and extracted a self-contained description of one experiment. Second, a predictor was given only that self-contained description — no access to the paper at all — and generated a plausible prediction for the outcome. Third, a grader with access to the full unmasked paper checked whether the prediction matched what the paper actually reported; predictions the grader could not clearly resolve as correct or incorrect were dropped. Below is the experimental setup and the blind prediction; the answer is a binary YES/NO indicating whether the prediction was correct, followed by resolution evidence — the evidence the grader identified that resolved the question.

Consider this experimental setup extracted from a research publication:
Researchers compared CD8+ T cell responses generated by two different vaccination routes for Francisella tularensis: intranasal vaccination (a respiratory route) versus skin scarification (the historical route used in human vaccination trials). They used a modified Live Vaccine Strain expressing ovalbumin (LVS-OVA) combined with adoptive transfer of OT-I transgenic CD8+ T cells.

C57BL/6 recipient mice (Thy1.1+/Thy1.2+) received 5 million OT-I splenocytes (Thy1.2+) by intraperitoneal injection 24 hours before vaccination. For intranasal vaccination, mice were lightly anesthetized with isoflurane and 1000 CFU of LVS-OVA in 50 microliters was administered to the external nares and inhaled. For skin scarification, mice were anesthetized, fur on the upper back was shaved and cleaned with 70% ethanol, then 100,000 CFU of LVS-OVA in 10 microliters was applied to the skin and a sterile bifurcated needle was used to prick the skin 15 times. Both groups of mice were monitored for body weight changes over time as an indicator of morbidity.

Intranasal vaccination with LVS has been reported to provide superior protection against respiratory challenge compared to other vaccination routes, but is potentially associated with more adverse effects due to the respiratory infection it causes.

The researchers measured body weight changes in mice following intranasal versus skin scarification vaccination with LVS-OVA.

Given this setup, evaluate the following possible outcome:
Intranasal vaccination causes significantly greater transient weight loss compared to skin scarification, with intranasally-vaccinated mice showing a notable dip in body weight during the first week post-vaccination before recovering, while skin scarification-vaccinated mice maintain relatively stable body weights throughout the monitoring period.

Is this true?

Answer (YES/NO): YES